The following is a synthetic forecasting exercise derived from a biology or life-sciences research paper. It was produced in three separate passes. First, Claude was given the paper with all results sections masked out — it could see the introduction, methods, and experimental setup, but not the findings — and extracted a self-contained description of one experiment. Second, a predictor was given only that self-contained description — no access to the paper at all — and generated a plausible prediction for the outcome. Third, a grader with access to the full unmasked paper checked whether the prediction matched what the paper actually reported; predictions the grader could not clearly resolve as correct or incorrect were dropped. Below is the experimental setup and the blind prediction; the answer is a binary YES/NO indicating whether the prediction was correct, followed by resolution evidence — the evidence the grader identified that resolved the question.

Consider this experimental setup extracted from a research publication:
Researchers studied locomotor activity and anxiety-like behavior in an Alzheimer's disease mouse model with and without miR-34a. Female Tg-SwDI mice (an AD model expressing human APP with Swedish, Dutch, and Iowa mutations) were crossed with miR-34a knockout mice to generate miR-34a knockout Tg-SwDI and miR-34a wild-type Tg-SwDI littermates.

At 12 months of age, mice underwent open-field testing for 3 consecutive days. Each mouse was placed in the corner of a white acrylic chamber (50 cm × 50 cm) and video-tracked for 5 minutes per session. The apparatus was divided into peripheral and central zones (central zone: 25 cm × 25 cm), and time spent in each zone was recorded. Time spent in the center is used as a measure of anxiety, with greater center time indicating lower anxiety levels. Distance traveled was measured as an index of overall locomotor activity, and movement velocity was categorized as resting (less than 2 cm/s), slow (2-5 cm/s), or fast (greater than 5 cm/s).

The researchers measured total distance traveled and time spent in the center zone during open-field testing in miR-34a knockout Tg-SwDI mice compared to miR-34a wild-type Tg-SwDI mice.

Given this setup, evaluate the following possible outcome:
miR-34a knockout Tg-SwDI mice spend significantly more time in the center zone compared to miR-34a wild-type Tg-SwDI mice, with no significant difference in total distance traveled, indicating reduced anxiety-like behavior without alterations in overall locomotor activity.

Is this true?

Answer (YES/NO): YES